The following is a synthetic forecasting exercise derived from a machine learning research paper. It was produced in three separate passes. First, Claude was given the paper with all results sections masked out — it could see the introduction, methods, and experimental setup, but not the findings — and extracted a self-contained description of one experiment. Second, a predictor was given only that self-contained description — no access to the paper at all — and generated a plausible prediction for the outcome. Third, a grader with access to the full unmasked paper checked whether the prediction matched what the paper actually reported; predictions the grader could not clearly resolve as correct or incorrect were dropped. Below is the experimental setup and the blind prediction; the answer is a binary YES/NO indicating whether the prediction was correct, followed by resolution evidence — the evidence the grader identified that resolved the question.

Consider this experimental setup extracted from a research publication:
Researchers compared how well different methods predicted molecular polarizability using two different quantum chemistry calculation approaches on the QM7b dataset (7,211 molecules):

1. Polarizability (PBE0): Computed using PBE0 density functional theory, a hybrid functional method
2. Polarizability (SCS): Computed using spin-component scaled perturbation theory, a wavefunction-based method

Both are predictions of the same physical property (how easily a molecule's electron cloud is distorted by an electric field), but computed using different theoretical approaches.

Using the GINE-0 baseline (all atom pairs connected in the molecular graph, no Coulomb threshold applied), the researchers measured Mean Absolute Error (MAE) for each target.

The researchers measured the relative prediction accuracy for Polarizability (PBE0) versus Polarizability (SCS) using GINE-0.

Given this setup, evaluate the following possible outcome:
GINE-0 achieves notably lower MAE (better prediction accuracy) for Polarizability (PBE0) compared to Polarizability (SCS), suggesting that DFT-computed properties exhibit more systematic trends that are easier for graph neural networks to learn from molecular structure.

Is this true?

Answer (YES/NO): NO